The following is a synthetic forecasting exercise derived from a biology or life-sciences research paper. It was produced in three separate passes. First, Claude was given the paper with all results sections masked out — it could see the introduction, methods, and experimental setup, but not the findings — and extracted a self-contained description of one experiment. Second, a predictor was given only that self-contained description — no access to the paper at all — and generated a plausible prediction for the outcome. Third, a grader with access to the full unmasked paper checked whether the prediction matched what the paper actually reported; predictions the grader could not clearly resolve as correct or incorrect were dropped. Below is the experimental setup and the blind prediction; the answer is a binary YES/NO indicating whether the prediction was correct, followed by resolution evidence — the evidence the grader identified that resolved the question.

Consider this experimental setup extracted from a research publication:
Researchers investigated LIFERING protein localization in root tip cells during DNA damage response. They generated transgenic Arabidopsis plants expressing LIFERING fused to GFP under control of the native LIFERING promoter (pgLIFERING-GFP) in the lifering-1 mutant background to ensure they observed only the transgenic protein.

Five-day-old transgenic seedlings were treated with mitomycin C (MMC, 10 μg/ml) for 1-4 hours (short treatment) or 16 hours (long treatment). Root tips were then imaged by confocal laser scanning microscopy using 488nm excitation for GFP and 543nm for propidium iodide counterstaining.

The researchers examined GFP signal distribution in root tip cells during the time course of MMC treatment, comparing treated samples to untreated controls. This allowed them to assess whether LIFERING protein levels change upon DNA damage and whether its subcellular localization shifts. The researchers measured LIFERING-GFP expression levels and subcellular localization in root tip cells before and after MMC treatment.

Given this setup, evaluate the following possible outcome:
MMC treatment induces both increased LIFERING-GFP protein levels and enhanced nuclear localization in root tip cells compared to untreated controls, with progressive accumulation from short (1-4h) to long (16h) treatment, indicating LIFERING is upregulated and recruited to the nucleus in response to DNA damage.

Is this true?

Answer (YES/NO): NO